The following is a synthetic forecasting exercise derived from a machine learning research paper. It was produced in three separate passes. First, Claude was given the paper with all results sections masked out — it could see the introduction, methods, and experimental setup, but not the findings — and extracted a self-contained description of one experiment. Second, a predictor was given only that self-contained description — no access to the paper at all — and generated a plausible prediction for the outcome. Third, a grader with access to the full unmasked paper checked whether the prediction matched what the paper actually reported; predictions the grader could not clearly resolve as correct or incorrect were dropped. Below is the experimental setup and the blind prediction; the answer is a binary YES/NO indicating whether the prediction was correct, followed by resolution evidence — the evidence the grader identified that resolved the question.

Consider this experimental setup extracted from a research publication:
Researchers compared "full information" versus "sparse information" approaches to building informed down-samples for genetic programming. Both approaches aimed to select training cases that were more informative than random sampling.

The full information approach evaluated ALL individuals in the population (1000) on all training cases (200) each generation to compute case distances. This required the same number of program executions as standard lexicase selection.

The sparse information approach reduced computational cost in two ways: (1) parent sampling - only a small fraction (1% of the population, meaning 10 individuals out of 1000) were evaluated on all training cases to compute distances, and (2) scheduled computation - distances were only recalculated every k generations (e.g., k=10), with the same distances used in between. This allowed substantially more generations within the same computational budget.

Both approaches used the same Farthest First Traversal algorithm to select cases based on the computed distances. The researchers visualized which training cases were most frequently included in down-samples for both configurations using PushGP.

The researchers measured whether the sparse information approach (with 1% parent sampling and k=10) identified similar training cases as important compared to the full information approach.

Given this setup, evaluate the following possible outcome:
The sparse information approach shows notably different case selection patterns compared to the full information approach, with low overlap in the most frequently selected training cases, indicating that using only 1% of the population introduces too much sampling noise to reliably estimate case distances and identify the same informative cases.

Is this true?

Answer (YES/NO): NO